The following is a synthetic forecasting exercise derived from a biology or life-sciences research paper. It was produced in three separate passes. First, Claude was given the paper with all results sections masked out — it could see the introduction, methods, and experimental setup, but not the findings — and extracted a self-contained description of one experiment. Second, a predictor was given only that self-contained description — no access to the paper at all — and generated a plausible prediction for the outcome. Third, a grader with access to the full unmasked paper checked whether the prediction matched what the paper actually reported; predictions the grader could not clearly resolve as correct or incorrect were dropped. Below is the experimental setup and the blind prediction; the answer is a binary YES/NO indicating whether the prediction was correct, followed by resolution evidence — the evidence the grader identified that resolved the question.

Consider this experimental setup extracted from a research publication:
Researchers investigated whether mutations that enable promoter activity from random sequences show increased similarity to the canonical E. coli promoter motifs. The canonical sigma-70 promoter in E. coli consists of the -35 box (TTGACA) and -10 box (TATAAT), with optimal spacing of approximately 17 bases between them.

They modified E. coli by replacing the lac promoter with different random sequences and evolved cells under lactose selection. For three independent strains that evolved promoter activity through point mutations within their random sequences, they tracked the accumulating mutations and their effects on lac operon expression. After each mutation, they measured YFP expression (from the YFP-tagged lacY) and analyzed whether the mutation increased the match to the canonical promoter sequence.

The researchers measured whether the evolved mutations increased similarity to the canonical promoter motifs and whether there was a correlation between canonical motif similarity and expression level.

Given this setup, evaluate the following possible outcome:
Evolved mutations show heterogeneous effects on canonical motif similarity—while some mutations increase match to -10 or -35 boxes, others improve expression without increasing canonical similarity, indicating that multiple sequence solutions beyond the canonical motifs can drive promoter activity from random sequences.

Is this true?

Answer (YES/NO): NO